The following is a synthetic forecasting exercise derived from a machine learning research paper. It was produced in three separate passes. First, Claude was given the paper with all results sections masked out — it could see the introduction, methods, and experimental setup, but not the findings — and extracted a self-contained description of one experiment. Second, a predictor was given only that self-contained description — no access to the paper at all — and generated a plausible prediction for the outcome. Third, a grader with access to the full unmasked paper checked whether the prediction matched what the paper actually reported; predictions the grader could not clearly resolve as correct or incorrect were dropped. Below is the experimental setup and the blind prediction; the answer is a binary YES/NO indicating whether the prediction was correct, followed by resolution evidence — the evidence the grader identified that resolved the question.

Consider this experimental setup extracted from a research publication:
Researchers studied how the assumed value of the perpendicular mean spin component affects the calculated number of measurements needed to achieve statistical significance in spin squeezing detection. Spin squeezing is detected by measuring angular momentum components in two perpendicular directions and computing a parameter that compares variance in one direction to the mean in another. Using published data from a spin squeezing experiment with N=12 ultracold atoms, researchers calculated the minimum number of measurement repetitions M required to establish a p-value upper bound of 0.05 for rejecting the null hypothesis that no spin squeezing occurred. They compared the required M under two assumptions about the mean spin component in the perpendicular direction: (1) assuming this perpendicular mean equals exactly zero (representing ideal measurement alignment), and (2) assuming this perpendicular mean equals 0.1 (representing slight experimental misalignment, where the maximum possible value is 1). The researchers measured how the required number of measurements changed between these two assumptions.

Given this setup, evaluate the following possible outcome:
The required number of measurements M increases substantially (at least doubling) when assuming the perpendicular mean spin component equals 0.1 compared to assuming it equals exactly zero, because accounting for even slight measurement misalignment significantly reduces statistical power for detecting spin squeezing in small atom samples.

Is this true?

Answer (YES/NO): NO